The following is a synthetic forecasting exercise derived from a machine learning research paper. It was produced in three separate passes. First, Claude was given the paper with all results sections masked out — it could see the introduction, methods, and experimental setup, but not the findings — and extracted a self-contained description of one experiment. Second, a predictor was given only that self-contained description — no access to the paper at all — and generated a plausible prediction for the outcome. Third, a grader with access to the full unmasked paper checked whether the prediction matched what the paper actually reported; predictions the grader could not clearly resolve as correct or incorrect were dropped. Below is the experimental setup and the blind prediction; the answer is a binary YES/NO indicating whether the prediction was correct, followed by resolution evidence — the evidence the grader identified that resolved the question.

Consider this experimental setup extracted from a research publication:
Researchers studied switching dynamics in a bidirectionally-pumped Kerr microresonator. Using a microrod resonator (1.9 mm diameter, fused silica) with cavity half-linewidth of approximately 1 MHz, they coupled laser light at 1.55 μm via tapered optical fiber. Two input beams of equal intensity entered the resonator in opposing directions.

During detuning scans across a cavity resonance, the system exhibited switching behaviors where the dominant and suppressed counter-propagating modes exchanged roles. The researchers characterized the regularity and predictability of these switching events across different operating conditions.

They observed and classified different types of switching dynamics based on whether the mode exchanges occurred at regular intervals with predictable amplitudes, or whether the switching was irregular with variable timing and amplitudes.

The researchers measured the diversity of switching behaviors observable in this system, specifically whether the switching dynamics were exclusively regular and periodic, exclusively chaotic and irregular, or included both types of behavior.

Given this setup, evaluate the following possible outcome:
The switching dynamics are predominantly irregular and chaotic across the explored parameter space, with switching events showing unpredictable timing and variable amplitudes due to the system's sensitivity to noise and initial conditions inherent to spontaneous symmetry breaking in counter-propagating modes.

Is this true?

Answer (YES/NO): NO